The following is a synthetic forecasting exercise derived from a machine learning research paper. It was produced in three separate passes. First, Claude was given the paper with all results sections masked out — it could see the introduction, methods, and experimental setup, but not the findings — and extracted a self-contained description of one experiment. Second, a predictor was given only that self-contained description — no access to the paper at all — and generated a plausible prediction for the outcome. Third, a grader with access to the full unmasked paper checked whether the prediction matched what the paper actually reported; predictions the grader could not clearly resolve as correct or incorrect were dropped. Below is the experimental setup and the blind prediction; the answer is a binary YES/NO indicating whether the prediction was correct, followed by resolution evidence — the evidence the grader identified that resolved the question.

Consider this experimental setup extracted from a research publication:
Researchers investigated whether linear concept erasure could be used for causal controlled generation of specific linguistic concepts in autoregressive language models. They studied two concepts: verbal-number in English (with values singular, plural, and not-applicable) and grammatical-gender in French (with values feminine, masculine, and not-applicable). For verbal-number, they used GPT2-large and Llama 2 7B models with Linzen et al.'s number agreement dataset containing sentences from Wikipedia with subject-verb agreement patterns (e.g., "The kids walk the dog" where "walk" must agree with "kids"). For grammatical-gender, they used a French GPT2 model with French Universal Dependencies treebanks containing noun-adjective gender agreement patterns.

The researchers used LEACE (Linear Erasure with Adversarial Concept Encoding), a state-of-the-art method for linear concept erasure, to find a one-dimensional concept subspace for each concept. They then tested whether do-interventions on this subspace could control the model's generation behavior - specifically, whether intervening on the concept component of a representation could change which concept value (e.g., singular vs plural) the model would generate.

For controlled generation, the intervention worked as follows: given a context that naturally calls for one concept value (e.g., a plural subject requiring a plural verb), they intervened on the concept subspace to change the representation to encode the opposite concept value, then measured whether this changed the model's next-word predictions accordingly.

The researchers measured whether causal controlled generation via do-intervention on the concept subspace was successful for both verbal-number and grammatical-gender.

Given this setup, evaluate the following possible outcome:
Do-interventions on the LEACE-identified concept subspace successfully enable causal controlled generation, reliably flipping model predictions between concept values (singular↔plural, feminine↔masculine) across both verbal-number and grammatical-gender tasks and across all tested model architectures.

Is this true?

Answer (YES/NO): NO